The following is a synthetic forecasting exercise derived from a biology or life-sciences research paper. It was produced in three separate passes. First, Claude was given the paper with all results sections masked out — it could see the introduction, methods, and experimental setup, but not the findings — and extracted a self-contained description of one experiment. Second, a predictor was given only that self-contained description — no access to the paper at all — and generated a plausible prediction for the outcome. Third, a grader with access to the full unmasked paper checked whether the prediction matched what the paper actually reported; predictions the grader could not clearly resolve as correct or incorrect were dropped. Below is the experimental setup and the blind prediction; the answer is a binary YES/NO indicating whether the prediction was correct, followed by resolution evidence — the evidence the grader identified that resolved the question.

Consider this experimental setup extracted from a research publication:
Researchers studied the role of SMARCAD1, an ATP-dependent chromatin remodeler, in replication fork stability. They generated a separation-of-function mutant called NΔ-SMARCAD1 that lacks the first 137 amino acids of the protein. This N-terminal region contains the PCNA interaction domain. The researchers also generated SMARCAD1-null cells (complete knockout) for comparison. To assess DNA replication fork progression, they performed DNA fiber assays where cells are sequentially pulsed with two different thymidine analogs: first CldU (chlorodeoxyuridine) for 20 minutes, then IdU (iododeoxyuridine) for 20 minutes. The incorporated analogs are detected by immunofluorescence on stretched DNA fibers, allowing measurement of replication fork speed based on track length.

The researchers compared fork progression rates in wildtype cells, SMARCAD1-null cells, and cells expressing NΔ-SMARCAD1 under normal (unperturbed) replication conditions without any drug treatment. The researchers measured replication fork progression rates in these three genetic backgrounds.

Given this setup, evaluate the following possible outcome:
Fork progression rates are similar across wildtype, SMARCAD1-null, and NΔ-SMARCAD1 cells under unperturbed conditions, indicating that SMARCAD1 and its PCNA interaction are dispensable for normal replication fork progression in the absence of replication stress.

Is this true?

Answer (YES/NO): NO